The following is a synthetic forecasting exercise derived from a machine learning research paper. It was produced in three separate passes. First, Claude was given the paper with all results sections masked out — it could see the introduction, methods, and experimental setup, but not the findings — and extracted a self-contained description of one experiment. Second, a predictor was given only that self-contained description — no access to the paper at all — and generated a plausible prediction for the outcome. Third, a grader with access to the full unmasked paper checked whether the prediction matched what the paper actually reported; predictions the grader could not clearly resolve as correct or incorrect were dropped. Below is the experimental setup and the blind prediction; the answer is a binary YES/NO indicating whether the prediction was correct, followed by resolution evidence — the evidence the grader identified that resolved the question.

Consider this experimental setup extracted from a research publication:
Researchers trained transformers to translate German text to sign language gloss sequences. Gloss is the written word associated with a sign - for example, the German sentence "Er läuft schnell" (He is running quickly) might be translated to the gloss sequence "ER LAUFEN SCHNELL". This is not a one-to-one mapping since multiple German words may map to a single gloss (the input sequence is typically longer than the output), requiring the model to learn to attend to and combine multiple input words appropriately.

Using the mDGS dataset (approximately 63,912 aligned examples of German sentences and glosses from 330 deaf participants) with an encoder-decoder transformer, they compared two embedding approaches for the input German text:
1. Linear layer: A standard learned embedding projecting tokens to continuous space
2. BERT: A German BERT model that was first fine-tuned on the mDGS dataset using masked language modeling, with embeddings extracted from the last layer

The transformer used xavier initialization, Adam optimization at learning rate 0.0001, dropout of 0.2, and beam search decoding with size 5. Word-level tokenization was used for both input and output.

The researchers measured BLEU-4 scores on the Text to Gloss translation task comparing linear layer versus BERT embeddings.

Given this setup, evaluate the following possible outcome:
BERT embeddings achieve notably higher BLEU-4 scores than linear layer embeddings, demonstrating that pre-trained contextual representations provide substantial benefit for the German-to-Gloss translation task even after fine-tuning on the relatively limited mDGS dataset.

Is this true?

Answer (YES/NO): NO